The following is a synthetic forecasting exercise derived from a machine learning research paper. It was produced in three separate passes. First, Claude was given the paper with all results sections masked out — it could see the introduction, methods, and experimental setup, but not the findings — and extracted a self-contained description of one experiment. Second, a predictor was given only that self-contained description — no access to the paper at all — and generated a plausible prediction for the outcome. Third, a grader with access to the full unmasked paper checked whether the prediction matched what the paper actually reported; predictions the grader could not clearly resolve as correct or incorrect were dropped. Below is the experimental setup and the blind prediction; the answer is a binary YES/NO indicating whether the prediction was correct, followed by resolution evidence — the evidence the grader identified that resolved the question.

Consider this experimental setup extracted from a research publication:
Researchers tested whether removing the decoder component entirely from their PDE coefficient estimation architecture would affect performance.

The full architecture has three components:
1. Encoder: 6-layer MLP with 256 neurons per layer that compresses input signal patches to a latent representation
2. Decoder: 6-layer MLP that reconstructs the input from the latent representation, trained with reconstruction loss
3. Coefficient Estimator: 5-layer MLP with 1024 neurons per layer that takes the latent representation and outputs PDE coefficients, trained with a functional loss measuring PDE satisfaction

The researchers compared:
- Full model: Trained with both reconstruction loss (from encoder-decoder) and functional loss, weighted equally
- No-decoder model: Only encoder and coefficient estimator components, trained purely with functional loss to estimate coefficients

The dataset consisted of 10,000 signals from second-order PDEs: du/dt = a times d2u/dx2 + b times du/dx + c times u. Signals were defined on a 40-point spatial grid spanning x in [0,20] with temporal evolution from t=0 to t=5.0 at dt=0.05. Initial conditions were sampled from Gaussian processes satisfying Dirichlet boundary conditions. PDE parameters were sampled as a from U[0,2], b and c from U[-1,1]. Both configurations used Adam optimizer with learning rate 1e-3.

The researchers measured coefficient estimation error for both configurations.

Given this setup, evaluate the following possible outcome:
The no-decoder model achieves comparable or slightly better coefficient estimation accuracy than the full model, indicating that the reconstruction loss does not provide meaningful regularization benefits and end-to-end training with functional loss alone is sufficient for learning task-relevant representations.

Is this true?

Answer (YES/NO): NO